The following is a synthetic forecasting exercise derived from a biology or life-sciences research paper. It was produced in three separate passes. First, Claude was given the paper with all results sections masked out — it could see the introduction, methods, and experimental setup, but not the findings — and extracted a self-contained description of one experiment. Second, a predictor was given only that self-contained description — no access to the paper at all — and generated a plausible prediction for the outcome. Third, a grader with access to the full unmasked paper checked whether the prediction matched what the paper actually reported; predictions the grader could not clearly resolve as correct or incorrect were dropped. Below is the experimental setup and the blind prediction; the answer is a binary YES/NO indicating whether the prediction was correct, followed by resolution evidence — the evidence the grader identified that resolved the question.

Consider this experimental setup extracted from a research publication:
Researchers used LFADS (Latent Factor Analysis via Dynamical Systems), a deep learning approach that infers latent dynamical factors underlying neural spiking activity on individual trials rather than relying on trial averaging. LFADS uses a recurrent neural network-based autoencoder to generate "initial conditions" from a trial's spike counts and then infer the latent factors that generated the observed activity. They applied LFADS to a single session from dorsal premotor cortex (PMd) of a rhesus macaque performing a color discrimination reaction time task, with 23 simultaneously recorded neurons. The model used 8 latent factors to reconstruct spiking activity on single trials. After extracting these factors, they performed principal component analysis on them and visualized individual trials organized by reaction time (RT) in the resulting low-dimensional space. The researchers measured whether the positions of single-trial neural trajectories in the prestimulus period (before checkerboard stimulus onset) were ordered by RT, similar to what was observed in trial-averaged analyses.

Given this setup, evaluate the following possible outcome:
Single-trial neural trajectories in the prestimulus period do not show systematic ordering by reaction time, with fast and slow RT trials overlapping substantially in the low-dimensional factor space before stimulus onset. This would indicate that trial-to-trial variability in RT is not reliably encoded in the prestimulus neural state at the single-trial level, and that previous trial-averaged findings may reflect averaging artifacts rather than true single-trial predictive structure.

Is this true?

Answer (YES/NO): NO